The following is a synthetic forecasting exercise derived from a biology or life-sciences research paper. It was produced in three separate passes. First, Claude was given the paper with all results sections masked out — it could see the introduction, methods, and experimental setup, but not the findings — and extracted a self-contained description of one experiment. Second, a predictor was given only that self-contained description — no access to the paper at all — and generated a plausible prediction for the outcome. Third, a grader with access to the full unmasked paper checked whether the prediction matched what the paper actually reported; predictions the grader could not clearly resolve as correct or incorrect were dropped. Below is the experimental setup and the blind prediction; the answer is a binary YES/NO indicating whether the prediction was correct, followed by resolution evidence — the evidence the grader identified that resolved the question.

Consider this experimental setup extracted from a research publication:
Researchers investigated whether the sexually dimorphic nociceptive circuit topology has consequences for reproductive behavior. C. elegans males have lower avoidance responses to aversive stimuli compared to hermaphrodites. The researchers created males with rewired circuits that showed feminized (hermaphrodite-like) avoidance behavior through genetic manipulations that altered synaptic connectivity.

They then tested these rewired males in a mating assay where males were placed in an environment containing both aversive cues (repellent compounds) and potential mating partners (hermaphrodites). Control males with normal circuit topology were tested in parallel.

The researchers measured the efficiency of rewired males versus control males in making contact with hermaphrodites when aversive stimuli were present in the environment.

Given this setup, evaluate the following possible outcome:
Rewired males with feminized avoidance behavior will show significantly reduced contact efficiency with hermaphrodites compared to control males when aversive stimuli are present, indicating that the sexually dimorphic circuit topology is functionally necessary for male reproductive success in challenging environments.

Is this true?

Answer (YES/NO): YES